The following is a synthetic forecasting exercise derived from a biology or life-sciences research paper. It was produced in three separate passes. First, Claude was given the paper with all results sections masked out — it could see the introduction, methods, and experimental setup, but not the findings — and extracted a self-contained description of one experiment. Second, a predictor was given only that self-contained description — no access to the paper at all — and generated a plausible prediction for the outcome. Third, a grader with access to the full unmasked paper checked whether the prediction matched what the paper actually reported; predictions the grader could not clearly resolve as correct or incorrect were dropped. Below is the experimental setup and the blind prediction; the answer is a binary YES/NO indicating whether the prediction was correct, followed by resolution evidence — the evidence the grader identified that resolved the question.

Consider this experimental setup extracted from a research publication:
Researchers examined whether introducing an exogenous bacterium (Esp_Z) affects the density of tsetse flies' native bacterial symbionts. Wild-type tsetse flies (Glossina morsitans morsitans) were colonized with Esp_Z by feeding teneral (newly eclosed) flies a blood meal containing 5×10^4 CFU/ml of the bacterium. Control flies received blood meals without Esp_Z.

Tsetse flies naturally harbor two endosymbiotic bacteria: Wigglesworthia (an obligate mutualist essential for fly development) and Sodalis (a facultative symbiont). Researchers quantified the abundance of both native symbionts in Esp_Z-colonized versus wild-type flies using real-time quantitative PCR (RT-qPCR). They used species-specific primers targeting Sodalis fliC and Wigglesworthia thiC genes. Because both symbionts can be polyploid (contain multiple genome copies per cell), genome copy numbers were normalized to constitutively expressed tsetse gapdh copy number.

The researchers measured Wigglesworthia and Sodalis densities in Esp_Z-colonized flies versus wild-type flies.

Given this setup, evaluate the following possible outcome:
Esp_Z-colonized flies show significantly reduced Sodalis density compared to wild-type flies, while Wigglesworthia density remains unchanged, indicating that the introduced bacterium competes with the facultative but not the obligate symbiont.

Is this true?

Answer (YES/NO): YES